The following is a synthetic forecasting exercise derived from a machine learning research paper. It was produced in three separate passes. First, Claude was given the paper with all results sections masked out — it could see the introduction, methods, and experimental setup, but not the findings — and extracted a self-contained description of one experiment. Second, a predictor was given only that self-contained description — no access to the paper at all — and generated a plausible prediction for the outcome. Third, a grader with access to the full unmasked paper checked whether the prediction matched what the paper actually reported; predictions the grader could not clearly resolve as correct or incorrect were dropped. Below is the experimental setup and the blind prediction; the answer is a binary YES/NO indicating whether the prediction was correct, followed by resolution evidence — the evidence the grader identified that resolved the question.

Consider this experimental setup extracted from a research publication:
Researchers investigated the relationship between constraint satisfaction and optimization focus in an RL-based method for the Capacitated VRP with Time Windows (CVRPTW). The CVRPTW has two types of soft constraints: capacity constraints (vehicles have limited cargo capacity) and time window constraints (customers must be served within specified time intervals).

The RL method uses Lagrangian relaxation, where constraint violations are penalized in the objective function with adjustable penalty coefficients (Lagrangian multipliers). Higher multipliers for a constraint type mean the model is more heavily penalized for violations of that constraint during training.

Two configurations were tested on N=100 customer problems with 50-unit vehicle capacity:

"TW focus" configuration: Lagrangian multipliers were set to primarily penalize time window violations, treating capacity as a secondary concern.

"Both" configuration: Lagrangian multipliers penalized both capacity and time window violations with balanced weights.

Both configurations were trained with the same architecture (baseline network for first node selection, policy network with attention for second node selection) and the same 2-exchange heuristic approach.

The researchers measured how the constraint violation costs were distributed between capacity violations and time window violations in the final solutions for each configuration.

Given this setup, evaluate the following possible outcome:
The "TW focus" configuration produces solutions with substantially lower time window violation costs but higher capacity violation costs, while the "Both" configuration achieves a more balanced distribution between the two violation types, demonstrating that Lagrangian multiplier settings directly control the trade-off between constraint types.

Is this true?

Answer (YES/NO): NO